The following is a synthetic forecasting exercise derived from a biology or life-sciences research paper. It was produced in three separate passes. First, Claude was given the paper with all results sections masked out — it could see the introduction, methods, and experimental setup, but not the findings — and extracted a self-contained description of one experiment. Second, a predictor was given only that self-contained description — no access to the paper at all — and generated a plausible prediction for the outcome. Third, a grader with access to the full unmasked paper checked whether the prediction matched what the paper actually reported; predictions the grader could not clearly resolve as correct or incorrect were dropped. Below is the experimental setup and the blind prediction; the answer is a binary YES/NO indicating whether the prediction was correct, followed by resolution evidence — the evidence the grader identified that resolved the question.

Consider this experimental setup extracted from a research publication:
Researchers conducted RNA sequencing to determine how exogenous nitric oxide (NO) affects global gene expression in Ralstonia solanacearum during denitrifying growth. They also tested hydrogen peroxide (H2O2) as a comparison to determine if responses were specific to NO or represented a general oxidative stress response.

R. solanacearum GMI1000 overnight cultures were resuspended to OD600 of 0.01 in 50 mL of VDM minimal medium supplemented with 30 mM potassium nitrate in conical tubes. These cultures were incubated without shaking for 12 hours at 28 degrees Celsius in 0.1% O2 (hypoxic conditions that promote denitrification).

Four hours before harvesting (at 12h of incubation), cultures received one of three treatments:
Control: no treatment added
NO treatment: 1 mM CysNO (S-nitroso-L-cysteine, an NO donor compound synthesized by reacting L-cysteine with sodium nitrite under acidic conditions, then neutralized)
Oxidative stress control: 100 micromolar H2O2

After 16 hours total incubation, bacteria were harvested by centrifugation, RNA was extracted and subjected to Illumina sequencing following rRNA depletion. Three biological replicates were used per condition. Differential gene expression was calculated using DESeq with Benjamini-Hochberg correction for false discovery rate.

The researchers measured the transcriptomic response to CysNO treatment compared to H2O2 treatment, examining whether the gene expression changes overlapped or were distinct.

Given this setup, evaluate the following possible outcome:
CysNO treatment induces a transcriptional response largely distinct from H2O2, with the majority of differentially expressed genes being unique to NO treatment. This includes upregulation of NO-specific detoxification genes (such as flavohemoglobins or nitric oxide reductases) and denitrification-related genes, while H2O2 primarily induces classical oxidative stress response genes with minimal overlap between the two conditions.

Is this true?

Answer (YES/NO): NO